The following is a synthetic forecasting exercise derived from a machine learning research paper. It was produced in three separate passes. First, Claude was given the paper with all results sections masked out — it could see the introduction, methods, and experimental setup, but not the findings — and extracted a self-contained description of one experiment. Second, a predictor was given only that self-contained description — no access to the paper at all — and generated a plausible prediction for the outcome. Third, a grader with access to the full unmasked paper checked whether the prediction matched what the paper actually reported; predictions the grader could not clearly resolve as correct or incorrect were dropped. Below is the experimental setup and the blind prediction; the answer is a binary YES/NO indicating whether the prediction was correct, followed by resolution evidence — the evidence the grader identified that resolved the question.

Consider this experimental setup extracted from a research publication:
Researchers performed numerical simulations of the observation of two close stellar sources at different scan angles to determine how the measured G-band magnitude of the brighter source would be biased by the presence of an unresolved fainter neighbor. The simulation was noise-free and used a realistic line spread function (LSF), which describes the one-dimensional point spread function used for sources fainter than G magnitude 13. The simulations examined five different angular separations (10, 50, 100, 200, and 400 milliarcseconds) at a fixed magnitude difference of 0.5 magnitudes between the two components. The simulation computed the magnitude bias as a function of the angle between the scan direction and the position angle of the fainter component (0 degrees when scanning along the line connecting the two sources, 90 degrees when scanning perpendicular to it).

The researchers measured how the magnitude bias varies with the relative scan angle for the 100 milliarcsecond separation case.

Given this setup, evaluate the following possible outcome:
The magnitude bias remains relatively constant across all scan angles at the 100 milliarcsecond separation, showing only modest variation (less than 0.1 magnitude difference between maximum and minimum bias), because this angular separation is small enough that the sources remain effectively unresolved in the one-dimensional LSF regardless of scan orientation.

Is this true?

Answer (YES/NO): NO